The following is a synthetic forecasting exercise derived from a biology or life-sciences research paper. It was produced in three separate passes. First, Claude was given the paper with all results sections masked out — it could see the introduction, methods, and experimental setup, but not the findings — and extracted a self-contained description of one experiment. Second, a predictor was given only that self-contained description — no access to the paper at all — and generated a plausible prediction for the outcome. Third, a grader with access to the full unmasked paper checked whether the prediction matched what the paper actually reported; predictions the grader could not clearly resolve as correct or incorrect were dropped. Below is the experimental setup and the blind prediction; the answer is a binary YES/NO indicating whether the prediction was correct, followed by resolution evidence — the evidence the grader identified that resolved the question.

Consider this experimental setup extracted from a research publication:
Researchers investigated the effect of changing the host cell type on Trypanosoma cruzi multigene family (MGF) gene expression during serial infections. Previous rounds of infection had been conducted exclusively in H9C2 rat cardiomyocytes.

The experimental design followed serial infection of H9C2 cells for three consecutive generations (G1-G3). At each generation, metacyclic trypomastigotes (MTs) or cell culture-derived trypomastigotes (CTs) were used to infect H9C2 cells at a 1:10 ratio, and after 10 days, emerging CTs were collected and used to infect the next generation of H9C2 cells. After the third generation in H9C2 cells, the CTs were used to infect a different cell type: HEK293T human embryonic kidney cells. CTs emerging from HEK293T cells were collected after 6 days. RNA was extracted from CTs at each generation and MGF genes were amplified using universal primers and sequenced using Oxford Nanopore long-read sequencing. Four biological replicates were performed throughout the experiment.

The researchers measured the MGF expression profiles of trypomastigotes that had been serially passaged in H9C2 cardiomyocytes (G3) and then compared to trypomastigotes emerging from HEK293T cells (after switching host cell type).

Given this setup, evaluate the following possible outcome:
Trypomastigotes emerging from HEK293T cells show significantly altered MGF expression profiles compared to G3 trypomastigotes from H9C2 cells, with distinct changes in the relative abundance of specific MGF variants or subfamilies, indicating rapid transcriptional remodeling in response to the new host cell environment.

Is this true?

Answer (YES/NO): NO